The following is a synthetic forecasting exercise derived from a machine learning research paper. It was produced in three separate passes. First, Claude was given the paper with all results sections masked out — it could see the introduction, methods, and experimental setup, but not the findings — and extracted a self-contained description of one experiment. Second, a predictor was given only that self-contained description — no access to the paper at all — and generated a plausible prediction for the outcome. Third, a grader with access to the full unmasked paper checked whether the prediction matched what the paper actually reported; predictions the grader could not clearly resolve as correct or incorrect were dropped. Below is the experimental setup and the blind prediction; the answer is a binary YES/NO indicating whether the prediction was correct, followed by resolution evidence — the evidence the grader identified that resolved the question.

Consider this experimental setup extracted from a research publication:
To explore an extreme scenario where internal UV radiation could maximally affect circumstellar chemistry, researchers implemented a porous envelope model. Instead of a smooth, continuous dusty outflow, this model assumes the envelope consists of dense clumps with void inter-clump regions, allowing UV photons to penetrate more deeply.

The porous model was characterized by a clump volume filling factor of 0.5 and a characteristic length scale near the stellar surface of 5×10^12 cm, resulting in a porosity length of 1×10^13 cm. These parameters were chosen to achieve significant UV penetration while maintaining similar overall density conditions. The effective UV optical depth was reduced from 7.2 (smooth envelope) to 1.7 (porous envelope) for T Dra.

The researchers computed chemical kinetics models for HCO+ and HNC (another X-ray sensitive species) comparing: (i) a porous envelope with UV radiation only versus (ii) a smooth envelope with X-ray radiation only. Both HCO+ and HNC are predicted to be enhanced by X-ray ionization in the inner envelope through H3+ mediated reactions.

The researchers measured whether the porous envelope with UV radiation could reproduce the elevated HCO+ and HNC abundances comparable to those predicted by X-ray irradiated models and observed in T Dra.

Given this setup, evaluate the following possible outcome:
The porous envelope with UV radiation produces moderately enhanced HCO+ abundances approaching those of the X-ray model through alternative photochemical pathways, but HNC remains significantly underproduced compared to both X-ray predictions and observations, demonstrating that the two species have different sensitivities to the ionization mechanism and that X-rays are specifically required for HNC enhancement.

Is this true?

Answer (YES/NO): NO